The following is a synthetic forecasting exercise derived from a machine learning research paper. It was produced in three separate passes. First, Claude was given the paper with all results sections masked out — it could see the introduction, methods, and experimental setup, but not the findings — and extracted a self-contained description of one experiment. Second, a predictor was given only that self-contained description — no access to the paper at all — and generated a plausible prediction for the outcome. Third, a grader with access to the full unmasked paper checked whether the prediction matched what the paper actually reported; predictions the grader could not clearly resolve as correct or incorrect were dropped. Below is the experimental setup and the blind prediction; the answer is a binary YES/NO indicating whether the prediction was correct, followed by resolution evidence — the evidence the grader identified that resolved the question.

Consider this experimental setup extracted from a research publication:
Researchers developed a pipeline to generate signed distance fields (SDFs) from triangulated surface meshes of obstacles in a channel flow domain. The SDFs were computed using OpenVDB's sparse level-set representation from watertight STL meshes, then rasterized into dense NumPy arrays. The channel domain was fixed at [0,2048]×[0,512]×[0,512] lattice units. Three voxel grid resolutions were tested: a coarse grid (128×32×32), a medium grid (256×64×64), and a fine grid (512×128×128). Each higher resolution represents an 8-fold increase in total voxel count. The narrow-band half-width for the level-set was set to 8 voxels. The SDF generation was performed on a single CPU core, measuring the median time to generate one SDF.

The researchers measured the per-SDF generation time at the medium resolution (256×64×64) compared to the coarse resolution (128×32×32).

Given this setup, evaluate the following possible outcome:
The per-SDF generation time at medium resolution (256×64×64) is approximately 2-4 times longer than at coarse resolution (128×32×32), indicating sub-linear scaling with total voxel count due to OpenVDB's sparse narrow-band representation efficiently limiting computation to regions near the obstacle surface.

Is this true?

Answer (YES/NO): NO